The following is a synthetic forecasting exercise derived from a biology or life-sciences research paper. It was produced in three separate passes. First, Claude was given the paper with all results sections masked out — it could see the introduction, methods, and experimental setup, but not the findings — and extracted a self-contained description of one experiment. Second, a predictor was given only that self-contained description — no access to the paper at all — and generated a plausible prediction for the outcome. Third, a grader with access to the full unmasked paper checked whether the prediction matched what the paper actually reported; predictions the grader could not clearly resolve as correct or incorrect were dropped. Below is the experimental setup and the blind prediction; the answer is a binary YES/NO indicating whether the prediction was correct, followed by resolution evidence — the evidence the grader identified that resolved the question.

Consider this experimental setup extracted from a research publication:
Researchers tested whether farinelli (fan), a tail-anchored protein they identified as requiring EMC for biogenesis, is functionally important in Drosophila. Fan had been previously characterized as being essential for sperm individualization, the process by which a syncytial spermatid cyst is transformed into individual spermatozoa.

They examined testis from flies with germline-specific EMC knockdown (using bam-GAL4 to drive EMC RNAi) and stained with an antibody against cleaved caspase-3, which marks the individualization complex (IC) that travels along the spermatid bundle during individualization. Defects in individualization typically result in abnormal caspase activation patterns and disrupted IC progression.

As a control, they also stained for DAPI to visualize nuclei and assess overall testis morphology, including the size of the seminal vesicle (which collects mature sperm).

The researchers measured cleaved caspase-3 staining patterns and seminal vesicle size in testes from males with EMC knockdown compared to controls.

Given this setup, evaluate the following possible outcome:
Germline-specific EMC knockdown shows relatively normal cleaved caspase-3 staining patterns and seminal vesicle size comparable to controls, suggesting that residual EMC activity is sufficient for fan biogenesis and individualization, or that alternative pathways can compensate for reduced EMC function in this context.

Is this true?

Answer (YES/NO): NO